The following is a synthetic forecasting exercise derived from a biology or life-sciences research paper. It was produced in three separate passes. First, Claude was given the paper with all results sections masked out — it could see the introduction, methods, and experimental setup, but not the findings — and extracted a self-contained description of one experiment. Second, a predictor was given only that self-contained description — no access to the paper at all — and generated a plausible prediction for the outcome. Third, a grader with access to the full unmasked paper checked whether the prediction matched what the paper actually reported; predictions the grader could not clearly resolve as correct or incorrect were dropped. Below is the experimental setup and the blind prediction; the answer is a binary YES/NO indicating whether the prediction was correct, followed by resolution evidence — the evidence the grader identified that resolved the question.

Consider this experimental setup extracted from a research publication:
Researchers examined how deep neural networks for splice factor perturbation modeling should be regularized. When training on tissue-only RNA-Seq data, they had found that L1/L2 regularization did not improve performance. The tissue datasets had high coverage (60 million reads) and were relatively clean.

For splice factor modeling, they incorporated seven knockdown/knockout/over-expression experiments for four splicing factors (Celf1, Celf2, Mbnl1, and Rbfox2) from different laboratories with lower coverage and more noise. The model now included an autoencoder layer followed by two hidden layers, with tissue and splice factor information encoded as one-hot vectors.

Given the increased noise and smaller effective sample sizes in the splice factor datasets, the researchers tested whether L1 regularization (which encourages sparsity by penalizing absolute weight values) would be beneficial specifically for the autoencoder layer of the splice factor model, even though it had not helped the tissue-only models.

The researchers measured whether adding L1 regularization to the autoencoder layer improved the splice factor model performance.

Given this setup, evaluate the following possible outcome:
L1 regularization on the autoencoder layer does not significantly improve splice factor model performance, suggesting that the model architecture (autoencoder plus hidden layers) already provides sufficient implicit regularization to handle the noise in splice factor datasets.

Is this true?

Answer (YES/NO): NO